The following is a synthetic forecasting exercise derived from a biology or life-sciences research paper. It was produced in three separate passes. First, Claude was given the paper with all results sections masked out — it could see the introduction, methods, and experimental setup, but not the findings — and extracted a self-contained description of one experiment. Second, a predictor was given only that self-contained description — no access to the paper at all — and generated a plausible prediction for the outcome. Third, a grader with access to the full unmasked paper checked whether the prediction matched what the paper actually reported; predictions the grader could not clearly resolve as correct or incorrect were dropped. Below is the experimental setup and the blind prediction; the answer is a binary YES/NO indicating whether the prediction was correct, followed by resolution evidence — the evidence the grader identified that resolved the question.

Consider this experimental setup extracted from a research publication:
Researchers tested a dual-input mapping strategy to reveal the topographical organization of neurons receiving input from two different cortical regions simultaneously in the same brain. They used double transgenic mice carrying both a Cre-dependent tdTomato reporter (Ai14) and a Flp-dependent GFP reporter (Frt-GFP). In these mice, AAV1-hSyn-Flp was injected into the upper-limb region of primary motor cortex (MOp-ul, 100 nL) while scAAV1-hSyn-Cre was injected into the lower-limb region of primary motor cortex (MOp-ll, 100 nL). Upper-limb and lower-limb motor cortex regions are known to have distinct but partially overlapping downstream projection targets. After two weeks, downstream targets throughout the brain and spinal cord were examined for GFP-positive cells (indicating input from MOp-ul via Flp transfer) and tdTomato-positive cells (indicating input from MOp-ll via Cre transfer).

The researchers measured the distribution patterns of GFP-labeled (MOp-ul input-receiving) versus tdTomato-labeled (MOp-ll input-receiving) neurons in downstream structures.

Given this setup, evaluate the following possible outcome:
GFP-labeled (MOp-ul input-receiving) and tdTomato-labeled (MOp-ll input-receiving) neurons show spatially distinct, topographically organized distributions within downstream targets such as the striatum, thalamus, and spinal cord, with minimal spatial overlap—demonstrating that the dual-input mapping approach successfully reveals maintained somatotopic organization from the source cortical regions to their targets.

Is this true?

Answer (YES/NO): YES